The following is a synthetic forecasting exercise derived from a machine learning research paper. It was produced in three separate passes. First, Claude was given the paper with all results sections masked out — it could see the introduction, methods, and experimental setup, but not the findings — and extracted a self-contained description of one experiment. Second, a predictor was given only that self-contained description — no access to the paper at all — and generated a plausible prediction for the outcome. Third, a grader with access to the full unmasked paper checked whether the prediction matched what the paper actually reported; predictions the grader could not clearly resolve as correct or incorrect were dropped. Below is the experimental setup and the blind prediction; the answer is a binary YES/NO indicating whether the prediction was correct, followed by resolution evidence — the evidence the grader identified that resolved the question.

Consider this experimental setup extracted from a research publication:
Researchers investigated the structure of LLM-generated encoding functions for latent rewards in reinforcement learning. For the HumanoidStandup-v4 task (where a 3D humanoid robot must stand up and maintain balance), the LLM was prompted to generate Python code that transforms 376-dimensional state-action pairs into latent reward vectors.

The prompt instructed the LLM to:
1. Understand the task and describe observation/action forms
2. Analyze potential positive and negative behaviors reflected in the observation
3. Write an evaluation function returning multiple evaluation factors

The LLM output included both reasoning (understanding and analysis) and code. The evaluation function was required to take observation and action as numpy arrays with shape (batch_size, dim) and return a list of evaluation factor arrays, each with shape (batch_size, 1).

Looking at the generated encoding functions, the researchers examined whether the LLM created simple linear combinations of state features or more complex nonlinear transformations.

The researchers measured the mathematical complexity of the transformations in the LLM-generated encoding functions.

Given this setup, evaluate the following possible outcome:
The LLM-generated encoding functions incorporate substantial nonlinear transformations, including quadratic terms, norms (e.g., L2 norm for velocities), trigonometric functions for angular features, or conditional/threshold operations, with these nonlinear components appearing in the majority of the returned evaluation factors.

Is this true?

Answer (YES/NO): NO